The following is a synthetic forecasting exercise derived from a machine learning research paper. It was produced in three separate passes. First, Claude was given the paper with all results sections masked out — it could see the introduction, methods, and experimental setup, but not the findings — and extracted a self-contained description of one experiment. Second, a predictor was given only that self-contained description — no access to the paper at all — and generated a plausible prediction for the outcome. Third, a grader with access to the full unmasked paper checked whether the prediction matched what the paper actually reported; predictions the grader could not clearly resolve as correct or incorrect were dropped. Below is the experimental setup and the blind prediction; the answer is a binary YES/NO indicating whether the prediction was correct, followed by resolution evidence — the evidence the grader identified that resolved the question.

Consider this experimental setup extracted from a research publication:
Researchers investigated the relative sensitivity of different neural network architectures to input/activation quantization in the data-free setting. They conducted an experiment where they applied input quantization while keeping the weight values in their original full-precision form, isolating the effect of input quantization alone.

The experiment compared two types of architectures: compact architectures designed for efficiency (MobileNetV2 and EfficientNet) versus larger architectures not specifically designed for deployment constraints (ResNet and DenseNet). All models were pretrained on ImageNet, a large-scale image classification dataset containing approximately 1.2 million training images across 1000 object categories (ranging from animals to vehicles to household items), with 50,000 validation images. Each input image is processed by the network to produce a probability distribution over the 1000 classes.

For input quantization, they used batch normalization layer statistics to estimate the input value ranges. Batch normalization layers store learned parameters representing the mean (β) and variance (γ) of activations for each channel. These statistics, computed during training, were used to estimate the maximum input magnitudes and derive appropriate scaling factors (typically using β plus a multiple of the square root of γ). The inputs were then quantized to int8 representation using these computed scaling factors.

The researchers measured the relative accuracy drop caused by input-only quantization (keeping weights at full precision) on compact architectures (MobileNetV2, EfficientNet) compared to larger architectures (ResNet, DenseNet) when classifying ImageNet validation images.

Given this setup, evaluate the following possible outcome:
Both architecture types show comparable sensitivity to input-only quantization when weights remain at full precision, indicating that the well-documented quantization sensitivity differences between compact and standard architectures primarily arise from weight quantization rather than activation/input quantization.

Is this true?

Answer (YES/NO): NO